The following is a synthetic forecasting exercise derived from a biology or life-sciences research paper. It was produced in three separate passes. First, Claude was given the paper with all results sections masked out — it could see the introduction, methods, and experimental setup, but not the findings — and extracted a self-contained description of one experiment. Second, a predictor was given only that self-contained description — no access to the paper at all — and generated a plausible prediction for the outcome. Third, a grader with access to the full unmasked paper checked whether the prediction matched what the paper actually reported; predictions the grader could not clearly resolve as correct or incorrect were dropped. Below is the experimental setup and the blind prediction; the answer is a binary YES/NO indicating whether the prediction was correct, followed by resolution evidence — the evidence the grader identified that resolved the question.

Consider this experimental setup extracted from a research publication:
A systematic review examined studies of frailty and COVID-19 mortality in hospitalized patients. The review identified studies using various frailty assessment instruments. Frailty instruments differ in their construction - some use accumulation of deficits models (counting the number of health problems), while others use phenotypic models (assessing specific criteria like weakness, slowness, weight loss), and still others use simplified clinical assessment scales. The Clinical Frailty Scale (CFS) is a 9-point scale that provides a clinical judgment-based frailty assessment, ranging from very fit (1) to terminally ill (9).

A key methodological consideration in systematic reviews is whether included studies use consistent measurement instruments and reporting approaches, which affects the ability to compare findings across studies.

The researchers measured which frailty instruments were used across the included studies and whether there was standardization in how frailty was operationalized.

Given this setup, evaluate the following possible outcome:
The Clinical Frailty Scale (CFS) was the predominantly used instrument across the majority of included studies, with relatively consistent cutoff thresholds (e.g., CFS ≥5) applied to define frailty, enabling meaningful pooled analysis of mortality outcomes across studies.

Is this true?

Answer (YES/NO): NO